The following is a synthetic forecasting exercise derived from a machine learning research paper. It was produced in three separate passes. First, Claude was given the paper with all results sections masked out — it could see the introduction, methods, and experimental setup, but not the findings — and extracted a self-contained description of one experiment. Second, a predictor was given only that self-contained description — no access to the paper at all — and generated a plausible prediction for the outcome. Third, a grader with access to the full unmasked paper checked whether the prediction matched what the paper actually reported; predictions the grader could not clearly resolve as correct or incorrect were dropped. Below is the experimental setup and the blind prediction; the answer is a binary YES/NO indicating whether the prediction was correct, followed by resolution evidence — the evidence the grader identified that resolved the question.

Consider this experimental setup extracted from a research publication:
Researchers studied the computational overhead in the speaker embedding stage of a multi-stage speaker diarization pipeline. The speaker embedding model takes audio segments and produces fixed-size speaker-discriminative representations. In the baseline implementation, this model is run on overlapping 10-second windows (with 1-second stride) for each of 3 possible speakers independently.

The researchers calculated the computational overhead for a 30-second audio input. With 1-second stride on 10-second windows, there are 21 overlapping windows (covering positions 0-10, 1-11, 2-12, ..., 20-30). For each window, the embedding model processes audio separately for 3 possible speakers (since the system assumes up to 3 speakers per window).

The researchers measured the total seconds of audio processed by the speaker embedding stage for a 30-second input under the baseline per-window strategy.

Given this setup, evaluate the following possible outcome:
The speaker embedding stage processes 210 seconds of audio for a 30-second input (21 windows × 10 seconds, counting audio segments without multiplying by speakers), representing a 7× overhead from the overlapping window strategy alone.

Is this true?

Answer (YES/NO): NO